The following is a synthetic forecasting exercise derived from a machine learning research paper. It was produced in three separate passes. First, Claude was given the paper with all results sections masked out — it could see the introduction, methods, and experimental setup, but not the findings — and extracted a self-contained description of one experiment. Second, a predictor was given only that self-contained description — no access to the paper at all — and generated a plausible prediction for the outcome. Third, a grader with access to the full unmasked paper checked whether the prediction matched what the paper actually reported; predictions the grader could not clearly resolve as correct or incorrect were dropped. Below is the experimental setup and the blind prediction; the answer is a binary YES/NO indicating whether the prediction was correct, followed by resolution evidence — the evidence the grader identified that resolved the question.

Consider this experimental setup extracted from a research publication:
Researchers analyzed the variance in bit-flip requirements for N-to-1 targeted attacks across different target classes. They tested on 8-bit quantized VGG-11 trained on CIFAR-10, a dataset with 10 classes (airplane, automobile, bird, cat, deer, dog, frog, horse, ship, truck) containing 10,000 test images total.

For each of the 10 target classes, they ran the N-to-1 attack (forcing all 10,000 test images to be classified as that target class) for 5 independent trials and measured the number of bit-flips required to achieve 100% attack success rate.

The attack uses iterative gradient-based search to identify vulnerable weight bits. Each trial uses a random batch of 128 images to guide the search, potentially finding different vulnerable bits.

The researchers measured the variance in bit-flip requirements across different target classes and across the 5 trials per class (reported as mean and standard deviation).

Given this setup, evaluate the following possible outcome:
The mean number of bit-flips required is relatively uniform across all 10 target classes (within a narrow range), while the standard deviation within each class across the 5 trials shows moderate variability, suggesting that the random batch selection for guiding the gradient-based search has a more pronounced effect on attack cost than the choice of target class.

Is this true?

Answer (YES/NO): NO